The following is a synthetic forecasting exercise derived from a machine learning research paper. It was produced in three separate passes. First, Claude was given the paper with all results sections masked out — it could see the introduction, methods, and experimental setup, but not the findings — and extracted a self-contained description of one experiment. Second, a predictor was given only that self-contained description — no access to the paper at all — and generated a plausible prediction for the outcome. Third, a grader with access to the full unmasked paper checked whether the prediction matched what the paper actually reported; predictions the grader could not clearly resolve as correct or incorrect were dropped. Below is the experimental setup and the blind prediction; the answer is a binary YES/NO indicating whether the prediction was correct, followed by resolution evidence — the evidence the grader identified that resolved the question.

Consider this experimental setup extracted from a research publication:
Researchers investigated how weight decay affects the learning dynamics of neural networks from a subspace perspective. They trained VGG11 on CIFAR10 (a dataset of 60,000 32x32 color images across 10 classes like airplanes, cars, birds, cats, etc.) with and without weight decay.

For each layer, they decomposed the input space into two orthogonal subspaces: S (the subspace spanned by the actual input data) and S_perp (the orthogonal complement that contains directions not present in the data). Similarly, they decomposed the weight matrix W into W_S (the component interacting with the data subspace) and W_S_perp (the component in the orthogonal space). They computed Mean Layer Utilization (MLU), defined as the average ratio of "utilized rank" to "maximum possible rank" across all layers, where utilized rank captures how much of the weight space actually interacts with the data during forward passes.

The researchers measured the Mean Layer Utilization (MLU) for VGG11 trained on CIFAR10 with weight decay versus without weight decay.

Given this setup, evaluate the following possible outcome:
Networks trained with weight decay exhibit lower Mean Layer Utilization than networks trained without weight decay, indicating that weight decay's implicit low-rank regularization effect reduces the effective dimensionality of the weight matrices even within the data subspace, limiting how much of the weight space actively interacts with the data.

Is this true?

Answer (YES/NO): YES